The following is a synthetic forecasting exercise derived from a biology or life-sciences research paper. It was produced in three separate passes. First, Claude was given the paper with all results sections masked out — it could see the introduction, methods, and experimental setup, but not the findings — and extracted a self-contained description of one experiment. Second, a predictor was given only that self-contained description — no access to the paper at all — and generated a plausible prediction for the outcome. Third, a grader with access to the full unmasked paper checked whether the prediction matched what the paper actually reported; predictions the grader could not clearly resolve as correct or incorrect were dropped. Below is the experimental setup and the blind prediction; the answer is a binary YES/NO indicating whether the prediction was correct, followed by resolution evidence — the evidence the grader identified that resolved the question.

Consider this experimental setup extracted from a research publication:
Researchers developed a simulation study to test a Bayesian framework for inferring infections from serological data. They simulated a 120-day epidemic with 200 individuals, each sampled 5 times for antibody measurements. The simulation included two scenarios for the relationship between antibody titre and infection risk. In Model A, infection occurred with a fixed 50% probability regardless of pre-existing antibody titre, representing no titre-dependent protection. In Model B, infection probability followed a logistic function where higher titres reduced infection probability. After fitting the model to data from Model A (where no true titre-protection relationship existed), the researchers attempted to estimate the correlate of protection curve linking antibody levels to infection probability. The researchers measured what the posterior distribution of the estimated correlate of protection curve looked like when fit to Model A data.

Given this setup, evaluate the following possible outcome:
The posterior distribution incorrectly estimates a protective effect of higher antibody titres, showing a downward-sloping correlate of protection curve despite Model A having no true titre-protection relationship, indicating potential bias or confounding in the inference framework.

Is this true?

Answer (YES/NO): NO